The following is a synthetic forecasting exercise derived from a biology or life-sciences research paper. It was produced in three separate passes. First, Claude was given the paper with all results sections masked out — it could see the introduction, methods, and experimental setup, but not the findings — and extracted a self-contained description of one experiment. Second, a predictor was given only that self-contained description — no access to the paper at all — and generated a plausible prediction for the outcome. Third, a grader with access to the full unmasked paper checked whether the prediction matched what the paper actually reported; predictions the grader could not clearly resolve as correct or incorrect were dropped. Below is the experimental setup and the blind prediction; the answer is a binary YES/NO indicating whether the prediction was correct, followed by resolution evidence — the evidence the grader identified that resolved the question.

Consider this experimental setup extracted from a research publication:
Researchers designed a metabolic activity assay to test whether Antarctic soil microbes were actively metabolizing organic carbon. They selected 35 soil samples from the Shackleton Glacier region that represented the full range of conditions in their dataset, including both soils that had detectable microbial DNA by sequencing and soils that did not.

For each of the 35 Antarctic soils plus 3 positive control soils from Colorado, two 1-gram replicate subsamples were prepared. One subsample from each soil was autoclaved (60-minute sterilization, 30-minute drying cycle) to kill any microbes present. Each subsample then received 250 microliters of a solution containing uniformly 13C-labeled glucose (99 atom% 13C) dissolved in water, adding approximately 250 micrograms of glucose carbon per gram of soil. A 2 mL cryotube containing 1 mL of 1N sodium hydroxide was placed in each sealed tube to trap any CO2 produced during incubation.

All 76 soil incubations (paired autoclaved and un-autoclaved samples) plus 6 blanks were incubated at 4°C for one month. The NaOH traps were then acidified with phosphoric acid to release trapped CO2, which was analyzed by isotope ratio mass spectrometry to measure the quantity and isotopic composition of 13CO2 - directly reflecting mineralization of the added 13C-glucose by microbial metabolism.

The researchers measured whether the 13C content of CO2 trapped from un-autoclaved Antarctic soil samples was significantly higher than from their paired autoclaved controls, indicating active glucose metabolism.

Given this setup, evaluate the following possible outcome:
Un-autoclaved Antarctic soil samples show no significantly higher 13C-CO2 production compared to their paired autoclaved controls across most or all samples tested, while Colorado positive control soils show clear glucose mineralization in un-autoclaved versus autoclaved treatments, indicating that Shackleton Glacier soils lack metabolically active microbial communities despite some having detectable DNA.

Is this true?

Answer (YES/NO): NO